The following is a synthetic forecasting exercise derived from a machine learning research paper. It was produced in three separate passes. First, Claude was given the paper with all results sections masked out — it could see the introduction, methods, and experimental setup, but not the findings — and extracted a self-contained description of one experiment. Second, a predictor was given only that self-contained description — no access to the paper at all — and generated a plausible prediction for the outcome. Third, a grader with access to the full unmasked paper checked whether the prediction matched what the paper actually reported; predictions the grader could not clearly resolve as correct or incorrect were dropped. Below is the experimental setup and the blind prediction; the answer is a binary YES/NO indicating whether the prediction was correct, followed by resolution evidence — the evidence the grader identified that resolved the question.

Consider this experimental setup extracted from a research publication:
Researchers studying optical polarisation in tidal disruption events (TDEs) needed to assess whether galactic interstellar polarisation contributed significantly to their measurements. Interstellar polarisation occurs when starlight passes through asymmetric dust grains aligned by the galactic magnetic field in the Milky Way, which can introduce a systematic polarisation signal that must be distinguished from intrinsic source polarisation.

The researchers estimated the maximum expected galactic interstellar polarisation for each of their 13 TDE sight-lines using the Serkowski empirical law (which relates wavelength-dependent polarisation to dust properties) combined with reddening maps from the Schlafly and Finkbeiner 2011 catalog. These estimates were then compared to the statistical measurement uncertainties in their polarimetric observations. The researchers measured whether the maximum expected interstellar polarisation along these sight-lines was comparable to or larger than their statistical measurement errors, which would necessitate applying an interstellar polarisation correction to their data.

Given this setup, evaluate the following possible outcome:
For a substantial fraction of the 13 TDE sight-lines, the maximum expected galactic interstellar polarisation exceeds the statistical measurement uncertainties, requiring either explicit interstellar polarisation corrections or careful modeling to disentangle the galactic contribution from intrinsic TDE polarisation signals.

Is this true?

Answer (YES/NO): NO